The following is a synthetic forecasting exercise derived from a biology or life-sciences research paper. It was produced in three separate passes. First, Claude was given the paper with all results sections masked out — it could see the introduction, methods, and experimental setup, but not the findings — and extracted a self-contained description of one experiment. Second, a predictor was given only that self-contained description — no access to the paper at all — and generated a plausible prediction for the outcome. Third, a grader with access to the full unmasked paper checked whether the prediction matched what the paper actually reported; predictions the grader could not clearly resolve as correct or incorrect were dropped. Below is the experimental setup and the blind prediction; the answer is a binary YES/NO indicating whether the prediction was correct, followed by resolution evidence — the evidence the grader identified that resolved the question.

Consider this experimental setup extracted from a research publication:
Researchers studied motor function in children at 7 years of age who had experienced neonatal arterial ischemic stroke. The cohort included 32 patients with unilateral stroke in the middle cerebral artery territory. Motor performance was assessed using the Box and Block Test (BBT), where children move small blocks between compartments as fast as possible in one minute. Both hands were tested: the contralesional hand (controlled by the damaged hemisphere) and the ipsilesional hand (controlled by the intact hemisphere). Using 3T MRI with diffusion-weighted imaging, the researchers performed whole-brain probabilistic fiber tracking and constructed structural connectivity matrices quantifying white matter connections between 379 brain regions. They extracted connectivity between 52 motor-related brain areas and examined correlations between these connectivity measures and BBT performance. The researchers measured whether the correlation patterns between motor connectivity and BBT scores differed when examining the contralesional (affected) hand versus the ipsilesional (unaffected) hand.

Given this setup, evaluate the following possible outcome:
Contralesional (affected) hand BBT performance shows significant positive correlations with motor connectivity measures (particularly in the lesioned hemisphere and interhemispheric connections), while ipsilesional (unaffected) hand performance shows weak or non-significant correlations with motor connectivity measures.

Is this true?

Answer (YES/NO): NO